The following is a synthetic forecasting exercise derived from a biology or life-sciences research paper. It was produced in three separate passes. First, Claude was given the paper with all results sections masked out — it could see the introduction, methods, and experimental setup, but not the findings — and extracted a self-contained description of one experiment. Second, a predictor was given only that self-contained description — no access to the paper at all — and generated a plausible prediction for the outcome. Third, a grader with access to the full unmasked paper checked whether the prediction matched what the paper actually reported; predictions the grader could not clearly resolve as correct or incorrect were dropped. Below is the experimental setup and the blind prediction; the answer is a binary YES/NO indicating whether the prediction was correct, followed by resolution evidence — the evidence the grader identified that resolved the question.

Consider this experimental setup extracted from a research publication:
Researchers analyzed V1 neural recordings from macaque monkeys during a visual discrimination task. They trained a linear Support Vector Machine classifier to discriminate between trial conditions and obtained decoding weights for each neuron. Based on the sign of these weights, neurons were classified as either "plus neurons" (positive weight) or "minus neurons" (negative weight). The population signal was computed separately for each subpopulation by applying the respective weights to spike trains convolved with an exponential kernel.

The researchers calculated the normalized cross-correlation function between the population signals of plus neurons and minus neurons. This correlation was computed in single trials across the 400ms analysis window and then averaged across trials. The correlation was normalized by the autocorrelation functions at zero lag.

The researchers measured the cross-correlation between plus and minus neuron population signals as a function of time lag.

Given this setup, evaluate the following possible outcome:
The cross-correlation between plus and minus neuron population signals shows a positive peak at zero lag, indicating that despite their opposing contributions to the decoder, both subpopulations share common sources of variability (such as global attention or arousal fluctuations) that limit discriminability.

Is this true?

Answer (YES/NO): NO